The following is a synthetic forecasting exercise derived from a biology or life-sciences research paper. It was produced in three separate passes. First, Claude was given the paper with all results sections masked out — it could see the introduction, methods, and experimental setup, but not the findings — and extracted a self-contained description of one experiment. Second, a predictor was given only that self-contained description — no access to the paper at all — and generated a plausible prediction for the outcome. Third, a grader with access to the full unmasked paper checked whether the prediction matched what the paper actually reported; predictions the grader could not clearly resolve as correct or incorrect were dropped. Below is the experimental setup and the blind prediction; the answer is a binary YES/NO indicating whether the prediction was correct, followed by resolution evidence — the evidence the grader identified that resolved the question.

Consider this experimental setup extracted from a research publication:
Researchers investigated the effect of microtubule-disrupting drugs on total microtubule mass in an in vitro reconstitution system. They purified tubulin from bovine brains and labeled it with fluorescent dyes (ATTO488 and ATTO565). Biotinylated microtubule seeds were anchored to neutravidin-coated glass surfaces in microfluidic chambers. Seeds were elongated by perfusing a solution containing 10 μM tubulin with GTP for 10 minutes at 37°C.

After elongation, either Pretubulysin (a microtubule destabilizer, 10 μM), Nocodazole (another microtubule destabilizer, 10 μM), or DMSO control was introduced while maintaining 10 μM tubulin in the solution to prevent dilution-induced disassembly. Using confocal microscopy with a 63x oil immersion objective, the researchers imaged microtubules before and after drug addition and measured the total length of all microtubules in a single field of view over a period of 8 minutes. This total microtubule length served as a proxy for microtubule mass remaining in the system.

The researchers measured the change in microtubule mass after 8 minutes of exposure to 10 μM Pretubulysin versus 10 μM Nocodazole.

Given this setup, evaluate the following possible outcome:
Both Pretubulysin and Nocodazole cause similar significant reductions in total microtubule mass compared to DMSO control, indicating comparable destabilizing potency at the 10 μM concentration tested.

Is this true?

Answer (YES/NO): NO